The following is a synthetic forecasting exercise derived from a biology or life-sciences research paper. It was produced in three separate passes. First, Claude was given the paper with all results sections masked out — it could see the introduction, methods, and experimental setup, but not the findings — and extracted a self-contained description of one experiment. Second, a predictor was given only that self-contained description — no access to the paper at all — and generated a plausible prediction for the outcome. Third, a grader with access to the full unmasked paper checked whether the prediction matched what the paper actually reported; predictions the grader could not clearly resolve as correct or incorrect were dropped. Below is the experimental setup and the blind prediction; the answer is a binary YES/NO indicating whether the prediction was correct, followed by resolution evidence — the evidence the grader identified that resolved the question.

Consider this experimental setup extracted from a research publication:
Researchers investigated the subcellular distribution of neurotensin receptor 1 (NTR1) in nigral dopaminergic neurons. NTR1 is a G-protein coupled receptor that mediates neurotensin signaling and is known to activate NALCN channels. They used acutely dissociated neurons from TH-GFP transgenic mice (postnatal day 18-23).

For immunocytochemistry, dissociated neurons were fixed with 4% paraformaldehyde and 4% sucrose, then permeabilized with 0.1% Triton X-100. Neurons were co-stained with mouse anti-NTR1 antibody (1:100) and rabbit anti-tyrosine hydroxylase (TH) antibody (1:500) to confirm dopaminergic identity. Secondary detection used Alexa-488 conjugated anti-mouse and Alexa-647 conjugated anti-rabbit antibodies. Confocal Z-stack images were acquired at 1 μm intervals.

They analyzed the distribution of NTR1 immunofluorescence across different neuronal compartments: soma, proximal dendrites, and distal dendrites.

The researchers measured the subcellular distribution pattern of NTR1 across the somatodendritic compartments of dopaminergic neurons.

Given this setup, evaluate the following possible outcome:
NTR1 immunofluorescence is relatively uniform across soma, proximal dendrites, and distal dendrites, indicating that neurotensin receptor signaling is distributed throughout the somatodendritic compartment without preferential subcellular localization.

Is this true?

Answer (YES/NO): YES